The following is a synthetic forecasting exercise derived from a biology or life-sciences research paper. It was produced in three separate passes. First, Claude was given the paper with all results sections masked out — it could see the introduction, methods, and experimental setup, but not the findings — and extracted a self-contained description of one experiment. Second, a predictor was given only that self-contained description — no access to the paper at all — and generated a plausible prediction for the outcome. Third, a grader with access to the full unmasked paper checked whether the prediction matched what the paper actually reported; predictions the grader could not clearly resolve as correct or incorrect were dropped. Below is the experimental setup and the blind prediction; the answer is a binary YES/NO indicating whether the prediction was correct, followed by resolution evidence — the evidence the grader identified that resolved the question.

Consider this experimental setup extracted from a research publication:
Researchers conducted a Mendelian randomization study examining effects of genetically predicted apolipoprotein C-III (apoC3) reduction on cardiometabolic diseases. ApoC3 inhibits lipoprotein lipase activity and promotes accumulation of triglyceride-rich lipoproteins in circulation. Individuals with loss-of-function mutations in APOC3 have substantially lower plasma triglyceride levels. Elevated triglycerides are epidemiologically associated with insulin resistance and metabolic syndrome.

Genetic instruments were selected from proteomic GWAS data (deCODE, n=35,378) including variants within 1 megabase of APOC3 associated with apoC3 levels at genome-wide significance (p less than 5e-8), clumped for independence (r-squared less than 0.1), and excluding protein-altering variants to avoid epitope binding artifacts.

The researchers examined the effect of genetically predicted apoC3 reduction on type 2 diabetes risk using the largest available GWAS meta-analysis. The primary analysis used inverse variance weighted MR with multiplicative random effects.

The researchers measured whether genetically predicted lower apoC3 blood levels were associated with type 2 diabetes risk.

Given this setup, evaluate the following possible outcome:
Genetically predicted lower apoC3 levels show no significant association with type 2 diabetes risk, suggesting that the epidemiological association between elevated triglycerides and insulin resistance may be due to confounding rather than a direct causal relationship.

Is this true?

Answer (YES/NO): YES